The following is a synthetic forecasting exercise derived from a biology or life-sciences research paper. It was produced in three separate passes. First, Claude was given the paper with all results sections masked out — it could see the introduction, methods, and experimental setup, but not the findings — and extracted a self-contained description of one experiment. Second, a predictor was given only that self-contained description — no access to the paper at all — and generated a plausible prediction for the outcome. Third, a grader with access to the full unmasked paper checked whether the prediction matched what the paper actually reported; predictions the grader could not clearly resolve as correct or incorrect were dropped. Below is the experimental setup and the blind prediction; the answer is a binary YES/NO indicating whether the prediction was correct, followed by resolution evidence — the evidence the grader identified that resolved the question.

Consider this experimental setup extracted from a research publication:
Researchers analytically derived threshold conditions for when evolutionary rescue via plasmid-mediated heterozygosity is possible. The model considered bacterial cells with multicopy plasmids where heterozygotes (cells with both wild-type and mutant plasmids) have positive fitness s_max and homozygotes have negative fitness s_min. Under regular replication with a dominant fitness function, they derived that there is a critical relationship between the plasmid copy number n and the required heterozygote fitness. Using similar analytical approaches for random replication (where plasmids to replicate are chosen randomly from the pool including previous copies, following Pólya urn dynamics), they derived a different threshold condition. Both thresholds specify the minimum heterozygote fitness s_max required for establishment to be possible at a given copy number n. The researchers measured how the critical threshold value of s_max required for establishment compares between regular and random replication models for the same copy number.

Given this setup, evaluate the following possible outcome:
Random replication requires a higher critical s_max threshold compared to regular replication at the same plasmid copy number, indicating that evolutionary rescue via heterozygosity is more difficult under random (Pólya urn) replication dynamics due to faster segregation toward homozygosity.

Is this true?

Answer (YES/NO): NO